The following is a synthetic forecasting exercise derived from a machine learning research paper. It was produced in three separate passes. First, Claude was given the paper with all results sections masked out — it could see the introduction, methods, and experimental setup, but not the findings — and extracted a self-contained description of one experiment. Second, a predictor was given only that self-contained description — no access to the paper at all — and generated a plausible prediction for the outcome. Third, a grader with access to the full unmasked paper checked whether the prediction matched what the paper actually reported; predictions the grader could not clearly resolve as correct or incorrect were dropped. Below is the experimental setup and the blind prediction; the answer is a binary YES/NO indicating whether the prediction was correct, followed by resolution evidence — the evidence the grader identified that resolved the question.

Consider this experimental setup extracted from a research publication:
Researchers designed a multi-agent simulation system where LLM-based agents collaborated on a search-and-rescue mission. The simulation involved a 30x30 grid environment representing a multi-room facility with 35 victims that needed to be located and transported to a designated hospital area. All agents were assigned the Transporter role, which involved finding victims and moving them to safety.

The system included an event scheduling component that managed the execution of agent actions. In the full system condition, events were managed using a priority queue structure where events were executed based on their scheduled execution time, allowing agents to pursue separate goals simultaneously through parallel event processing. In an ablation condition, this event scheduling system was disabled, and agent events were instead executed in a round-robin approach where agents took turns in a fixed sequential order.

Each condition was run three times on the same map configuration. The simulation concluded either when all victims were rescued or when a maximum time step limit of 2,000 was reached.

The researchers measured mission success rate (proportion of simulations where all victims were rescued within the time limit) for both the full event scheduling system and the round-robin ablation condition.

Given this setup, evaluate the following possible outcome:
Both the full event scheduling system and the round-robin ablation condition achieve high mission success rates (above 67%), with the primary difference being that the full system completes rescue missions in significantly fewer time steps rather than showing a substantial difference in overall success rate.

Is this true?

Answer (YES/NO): NO